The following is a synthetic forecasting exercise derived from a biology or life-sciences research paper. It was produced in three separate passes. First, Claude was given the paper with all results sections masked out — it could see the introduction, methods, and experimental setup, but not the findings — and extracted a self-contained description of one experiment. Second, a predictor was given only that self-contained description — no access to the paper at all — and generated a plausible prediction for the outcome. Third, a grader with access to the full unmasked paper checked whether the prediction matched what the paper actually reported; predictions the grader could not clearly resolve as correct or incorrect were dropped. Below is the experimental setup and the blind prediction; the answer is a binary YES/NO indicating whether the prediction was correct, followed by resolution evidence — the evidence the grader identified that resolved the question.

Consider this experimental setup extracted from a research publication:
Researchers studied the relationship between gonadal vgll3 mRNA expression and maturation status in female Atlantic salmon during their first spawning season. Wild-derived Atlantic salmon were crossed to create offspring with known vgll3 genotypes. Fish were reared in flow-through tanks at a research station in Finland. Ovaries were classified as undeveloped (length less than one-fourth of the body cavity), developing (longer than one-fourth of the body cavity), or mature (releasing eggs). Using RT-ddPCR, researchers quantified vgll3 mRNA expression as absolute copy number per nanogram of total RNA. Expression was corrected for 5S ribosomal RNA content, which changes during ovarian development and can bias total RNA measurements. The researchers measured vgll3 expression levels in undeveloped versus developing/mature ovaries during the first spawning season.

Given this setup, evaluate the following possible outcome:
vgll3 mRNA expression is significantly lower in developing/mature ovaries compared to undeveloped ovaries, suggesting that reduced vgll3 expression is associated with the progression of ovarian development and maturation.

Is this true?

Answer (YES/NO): YES